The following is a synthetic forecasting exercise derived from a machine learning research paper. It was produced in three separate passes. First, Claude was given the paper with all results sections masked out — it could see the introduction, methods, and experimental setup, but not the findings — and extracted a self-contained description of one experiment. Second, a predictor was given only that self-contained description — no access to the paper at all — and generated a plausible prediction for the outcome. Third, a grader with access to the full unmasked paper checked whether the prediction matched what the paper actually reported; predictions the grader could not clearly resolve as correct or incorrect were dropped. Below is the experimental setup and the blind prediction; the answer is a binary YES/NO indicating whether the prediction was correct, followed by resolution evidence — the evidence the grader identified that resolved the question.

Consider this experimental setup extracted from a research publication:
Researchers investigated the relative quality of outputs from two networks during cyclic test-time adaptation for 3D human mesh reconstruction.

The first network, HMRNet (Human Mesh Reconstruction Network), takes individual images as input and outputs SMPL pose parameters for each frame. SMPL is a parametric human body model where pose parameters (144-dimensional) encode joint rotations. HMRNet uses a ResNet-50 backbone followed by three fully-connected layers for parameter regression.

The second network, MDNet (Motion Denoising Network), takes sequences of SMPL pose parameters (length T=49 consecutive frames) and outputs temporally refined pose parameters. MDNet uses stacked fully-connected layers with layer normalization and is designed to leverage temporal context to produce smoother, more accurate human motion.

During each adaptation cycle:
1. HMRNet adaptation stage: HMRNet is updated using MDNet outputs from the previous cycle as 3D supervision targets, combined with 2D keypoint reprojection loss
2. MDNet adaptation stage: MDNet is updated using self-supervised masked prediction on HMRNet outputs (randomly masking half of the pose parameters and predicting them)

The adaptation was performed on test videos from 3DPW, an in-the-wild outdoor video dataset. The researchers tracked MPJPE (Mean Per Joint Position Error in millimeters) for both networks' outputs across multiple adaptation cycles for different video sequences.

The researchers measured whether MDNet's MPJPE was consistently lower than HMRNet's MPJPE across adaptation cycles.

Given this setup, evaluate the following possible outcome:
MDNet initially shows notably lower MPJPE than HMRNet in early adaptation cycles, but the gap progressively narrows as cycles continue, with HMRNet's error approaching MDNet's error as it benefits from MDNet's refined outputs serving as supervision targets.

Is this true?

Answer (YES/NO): NO